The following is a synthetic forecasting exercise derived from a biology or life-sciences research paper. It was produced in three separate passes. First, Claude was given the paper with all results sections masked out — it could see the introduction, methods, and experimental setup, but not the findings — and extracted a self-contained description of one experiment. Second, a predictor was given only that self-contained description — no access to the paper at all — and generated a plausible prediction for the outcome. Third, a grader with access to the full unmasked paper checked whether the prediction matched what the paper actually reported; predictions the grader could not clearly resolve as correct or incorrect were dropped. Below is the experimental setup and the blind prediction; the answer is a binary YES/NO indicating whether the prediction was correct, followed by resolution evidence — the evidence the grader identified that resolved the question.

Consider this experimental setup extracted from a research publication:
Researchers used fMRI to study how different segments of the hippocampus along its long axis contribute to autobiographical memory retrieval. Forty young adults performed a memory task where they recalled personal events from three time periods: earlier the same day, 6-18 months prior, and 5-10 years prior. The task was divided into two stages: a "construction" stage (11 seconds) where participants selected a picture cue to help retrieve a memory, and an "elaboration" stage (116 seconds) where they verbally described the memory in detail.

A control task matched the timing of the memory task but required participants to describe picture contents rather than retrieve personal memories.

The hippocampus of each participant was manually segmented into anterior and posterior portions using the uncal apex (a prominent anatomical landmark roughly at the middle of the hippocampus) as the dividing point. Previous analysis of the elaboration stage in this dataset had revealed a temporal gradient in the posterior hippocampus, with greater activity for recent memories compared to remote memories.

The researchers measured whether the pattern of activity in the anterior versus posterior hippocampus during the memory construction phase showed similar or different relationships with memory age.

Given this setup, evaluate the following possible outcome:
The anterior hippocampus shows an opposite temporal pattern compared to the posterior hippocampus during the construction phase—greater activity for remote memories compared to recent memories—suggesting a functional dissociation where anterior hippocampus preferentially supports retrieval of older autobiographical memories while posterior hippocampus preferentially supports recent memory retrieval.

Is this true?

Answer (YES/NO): NO